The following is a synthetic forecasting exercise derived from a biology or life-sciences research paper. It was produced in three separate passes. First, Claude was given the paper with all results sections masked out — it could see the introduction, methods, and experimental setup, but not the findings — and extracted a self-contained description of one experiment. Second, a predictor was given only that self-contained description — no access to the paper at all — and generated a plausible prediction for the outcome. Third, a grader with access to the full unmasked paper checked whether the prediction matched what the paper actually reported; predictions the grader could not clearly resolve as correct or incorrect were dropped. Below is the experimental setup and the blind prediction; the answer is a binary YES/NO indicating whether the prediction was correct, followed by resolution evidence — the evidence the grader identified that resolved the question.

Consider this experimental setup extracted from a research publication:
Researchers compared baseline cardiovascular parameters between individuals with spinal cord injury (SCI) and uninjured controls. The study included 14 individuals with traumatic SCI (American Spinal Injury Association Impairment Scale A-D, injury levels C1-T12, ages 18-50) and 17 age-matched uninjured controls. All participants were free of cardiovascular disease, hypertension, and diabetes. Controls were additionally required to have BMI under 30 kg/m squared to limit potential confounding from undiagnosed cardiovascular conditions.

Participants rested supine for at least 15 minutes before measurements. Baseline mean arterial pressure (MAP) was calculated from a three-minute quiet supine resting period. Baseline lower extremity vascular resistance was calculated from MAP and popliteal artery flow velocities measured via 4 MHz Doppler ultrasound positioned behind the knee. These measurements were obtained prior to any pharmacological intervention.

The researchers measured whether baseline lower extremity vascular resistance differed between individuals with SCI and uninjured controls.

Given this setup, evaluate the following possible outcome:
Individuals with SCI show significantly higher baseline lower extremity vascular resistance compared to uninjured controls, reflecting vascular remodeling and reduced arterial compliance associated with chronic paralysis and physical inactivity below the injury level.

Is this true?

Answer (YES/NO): NO